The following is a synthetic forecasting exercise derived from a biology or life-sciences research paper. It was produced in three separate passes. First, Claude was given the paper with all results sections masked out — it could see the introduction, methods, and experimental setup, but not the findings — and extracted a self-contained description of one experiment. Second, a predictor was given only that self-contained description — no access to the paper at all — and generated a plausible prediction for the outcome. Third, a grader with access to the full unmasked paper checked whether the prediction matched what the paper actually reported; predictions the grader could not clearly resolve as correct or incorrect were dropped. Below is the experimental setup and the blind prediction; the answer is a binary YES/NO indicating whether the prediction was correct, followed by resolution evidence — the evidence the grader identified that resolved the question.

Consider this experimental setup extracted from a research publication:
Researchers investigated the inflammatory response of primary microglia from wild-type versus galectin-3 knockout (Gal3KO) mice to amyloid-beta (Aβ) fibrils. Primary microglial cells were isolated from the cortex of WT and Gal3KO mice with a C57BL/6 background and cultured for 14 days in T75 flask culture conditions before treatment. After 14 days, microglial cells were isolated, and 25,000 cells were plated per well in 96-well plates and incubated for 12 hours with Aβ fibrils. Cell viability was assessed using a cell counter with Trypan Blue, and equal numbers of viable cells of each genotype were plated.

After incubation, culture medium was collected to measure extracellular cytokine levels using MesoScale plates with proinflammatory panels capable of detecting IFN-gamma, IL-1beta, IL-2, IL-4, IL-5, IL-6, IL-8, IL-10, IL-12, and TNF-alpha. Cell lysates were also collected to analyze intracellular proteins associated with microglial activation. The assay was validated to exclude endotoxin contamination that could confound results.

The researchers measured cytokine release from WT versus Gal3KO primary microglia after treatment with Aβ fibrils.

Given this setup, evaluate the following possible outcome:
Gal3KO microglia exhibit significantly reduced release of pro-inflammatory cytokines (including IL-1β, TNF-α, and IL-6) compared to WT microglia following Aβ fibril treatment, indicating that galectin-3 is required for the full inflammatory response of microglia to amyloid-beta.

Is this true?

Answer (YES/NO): NO